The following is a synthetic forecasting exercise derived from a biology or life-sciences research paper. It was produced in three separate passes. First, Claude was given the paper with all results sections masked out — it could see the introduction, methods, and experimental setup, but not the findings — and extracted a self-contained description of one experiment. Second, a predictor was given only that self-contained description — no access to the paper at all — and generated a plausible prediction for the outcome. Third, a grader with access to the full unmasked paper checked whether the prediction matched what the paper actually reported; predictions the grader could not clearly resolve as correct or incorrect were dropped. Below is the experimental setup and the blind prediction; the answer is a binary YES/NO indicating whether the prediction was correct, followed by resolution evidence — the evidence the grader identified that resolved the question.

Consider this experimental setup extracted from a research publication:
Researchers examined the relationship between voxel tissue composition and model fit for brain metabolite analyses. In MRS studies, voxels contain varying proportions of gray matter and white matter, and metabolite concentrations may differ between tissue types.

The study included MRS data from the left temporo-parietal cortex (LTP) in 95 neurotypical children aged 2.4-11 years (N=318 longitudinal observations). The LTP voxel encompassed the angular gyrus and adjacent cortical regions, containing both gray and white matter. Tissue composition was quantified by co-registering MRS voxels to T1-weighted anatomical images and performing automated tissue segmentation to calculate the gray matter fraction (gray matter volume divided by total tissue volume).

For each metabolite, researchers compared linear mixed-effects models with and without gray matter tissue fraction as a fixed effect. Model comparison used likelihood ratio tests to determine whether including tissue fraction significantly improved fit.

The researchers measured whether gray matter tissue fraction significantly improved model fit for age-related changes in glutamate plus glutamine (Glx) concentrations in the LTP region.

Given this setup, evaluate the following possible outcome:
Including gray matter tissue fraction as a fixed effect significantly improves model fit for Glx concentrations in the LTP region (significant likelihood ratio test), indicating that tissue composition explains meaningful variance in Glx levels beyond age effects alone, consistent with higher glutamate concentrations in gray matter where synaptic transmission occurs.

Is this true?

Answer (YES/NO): YES